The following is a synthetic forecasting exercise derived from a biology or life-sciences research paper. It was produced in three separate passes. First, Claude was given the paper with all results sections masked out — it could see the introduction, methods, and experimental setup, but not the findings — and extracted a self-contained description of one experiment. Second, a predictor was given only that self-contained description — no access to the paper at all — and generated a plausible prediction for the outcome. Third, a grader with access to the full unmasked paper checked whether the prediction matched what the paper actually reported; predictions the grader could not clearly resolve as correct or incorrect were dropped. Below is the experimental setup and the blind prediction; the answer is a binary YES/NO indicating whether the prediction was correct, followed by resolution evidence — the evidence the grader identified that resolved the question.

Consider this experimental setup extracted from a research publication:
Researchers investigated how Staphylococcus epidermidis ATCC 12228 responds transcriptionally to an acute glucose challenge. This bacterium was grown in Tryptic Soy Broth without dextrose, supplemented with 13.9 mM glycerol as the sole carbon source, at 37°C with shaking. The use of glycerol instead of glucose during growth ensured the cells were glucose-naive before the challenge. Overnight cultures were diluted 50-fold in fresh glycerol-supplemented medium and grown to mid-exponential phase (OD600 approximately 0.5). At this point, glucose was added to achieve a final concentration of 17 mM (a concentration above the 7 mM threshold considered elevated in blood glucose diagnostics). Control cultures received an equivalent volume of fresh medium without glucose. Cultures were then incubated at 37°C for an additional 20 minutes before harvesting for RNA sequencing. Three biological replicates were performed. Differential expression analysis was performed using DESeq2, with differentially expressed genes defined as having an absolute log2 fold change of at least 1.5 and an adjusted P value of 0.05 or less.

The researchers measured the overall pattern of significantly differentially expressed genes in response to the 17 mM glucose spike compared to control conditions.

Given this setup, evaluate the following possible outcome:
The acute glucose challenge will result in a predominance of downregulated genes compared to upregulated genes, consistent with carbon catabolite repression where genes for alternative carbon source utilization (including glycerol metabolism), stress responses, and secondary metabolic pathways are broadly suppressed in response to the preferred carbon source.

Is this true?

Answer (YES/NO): NO